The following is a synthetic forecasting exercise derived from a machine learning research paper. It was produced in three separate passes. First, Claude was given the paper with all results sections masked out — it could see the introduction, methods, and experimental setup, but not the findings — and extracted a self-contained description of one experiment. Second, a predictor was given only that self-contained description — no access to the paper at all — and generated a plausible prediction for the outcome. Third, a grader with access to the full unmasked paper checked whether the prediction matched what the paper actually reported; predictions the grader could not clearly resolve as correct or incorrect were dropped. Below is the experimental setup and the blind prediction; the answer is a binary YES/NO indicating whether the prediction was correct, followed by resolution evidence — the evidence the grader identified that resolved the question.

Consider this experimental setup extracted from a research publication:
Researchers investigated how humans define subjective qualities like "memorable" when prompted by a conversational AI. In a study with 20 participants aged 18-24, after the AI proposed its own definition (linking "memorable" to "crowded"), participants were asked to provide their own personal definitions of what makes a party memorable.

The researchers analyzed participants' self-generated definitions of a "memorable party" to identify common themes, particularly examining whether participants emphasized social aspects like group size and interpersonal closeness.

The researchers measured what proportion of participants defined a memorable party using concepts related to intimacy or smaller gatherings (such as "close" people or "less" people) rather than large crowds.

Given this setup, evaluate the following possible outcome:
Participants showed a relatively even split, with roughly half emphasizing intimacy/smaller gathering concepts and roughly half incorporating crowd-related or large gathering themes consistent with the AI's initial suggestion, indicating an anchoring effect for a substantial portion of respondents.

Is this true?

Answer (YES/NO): NO